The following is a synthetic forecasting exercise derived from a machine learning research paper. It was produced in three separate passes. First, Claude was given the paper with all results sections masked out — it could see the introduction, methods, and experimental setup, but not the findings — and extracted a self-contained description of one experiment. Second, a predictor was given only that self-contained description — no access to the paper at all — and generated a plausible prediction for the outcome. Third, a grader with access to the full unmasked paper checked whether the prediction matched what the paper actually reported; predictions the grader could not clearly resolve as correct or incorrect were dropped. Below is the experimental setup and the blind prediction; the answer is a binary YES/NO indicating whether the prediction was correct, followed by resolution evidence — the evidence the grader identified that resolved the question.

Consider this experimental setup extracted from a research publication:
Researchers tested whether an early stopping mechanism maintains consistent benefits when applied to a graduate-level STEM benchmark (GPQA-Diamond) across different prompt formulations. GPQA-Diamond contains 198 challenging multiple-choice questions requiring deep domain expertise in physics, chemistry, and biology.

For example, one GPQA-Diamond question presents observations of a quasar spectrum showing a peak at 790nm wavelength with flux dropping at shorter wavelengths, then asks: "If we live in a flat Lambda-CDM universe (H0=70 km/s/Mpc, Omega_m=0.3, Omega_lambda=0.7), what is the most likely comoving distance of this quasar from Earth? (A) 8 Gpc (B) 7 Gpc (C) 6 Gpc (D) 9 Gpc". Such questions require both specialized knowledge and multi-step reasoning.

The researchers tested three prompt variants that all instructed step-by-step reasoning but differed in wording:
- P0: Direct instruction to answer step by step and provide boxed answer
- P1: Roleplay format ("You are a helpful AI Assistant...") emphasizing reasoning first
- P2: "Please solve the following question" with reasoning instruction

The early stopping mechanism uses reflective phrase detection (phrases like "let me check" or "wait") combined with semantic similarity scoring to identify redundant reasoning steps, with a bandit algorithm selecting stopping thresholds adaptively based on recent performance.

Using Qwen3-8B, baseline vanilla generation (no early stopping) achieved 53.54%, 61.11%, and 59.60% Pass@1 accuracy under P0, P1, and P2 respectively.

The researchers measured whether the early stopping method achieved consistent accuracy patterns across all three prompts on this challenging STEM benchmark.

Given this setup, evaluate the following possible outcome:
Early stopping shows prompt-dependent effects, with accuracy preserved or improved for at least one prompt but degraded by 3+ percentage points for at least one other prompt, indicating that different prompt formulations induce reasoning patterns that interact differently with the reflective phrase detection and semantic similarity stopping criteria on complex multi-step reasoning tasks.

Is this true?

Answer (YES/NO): NO